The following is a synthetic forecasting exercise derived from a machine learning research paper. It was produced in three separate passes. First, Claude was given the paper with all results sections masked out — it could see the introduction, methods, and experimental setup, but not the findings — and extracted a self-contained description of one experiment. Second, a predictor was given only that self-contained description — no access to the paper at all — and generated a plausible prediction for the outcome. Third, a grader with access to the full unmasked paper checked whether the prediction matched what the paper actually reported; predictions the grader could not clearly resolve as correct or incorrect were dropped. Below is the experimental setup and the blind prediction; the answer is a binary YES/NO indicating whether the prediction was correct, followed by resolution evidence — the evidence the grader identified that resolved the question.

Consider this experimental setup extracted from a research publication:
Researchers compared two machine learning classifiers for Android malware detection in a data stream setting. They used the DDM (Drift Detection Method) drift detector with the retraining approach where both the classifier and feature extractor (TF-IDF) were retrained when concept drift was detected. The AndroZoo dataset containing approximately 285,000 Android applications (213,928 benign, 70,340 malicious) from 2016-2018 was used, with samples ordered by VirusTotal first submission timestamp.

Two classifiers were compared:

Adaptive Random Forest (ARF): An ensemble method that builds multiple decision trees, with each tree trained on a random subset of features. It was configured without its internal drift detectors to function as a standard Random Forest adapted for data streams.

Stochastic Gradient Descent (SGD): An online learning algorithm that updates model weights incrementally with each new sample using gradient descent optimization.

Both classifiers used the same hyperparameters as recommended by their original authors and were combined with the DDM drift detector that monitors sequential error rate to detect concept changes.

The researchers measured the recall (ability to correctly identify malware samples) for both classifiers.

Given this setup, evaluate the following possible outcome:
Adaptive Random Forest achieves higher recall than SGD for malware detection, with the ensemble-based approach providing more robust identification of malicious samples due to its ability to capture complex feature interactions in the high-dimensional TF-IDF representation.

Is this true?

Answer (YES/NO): NO